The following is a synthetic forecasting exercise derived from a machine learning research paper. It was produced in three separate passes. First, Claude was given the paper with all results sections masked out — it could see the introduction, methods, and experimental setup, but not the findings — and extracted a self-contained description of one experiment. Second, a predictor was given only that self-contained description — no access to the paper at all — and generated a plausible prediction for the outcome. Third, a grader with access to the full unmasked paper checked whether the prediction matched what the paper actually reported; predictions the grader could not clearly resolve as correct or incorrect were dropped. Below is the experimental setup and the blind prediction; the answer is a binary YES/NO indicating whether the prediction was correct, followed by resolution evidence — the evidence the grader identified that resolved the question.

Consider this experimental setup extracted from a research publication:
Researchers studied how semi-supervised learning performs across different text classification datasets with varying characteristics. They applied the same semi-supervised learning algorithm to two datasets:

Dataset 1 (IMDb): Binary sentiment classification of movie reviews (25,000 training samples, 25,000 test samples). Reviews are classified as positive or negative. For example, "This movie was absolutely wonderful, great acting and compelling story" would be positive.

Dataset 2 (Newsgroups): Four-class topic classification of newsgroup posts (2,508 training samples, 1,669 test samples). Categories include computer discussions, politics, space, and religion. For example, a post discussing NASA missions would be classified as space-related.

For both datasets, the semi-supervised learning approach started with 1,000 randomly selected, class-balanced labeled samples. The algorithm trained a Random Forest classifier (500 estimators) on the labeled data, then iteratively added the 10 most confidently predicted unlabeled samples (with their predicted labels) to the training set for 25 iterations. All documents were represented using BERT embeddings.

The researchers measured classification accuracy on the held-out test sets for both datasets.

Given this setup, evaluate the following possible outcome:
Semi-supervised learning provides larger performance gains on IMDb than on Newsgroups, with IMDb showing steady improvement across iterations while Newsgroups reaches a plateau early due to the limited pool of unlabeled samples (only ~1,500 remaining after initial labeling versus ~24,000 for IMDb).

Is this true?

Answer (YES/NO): NO